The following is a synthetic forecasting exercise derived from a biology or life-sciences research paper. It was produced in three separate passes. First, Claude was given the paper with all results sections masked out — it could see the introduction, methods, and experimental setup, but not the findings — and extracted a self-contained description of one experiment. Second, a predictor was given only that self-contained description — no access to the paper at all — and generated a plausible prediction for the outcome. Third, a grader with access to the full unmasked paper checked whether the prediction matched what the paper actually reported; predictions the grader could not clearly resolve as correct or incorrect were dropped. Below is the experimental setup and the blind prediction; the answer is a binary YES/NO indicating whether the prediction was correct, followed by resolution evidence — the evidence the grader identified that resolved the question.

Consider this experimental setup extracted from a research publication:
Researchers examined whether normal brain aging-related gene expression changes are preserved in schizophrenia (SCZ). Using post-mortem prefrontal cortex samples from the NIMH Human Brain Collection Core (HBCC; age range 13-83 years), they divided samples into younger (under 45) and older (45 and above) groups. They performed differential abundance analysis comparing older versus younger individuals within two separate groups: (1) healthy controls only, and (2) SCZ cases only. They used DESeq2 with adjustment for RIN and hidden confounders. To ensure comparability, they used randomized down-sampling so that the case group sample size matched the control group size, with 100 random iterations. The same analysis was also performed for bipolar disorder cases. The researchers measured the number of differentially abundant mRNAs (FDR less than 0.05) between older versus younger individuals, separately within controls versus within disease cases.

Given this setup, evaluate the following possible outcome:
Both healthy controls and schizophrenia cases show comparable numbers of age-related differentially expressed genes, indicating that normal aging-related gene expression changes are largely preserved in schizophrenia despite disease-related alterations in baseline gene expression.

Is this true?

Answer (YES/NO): NO